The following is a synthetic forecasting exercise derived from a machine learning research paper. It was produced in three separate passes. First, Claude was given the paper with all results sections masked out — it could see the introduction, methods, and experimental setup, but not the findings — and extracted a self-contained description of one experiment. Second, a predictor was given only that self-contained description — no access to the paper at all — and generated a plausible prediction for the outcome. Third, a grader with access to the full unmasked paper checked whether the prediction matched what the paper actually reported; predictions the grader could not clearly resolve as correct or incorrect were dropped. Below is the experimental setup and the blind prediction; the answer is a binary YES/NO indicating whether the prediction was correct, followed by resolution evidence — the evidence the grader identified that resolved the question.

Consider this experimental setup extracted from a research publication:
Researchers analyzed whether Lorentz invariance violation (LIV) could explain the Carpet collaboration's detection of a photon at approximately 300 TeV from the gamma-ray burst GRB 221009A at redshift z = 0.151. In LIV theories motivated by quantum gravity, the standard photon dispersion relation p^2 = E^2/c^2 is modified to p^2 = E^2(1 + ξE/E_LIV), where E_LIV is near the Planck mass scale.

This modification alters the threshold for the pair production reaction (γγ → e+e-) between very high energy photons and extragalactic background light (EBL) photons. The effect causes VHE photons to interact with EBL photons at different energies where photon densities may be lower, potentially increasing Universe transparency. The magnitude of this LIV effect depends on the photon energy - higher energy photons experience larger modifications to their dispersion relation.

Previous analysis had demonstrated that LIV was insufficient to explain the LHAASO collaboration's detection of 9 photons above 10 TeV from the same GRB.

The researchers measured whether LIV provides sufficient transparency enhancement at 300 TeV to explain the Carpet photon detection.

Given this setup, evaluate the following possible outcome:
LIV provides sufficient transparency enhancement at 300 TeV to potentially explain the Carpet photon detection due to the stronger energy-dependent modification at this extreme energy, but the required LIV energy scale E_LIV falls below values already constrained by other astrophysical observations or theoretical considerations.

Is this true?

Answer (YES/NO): NO